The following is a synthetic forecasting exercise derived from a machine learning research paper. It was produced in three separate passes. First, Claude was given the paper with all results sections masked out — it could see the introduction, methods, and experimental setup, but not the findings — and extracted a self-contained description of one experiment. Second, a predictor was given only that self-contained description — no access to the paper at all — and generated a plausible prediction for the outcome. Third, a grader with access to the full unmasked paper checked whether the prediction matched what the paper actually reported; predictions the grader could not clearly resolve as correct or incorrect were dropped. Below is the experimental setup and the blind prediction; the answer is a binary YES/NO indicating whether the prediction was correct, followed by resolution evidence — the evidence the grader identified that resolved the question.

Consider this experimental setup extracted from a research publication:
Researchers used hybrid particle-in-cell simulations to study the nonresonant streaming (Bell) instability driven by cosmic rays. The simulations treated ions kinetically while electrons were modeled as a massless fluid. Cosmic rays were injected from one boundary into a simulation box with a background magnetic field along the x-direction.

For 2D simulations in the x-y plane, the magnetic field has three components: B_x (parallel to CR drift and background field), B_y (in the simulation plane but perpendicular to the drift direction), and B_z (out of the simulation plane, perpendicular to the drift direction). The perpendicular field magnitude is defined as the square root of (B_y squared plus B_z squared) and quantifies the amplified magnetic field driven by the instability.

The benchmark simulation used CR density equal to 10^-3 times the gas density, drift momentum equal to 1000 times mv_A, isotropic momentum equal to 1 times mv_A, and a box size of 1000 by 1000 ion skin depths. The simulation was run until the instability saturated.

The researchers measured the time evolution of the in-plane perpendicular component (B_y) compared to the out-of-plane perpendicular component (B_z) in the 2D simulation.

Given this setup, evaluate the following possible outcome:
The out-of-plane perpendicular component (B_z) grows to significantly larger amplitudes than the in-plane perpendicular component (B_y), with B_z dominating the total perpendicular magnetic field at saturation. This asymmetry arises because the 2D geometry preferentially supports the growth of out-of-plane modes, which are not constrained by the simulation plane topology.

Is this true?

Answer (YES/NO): YES